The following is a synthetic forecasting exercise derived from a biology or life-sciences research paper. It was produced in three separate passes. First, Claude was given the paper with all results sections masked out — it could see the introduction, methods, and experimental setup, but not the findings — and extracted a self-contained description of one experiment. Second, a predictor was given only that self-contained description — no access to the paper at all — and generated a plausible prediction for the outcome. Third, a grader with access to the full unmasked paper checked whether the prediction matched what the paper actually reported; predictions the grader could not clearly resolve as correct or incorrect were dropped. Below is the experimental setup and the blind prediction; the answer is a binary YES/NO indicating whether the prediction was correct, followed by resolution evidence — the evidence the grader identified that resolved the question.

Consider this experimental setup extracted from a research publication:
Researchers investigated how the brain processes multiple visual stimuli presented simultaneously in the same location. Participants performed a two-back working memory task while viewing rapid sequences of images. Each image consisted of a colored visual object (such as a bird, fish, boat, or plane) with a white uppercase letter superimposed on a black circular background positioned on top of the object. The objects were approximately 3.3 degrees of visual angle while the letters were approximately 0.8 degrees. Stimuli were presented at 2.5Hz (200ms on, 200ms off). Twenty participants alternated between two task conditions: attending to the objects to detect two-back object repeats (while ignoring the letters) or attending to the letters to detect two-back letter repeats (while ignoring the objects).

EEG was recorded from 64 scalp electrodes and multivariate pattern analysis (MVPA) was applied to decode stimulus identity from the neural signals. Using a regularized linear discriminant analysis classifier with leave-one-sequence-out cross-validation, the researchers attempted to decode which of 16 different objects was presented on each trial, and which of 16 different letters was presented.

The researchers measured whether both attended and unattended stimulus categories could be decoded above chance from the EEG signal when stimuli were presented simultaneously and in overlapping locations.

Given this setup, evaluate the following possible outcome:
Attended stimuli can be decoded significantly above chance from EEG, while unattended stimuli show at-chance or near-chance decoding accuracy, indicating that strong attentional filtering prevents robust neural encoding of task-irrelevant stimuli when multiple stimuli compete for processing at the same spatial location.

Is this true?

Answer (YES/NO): NO